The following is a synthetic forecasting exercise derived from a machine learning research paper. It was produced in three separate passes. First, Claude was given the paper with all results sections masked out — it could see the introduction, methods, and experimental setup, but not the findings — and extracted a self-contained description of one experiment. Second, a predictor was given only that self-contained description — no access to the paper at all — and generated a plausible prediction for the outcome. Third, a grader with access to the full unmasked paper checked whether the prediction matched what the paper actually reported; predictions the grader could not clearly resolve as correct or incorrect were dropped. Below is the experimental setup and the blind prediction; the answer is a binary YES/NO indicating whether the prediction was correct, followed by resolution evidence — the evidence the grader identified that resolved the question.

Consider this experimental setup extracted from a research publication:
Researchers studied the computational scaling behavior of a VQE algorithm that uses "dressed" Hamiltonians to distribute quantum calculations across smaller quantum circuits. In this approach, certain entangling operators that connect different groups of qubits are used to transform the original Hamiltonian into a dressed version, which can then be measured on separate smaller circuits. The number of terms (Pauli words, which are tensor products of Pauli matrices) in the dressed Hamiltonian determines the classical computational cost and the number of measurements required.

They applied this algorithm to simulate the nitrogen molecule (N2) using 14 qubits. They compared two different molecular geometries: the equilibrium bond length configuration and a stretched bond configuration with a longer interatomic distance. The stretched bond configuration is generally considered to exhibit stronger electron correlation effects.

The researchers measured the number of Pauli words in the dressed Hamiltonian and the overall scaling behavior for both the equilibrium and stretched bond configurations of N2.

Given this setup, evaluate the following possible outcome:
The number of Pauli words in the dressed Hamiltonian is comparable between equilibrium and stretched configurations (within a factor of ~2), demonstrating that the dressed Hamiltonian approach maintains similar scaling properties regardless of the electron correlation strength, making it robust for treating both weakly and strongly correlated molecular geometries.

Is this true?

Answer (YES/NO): NO